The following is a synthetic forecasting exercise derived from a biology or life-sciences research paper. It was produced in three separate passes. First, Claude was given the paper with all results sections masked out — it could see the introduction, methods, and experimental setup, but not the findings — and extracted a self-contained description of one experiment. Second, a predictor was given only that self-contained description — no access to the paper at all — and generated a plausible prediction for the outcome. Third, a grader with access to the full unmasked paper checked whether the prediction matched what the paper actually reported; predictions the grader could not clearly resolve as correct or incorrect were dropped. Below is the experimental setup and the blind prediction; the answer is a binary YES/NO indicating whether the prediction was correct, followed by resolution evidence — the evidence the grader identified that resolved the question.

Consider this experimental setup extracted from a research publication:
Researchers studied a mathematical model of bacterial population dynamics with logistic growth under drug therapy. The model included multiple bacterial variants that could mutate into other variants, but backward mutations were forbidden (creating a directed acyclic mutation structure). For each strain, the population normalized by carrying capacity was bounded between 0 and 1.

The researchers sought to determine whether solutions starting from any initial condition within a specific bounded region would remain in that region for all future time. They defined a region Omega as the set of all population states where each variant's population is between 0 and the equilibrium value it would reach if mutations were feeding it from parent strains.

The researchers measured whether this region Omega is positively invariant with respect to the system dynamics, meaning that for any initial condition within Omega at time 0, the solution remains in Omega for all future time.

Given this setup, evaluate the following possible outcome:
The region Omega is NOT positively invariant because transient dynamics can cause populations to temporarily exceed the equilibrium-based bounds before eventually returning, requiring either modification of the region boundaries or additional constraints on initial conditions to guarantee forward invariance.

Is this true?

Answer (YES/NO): NO